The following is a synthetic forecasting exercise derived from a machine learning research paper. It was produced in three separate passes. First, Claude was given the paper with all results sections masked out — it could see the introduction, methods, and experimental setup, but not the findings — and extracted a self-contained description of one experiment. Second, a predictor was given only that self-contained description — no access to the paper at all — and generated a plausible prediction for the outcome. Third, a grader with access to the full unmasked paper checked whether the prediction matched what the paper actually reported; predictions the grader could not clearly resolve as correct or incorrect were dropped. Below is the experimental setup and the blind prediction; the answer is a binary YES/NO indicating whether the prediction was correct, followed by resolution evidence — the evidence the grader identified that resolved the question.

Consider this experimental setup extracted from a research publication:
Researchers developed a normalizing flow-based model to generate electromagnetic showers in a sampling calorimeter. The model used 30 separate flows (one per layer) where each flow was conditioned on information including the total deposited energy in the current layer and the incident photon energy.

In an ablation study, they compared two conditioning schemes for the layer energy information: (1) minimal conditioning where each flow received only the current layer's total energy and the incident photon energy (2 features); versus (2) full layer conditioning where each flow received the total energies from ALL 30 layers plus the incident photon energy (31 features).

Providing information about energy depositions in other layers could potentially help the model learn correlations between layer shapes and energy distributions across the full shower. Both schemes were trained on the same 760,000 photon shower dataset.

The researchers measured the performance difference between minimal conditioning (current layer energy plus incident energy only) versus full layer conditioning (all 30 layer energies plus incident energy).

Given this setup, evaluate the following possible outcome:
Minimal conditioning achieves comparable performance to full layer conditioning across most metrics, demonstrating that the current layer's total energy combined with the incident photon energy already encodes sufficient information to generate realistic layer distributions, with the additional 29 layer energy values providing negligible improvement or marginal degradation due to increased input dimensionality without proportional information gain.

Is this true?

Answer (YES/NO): YES